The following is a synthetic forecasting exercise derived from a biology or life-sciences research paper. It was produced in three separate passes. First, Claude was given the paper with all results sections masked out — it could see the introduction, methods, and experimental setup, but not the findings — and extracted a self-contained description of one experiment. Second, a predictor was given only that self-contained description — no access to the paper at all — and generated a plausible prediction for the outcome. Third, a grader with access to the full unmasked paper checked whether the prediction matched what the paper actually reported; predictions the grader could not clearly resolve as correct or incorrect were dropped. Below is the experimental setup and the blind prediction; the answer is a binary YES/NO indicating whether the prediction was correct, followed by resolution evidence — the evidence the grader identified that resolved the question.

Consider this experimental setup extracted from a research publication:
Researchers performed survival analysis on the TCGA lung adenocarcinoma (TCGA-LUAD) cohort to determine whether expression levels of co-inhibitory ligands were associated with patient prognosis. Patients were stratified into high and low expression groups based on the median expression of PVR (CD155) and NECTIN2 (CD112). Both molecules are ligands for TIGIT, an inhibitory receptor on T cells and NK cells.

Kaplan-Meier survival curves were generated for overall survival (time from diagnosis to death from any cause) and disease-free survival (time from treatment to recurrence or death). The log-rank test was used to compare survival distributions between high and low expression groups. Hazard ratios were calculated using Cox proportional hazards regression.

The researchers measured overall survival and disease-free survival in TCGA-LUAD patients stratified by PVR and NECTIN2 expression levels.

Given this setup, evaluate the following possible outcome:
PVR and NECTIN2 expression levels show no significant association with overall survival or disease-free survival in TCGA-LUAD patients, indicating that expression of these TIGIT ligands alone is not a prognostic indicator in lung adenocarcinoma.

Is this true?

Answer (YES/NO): NO